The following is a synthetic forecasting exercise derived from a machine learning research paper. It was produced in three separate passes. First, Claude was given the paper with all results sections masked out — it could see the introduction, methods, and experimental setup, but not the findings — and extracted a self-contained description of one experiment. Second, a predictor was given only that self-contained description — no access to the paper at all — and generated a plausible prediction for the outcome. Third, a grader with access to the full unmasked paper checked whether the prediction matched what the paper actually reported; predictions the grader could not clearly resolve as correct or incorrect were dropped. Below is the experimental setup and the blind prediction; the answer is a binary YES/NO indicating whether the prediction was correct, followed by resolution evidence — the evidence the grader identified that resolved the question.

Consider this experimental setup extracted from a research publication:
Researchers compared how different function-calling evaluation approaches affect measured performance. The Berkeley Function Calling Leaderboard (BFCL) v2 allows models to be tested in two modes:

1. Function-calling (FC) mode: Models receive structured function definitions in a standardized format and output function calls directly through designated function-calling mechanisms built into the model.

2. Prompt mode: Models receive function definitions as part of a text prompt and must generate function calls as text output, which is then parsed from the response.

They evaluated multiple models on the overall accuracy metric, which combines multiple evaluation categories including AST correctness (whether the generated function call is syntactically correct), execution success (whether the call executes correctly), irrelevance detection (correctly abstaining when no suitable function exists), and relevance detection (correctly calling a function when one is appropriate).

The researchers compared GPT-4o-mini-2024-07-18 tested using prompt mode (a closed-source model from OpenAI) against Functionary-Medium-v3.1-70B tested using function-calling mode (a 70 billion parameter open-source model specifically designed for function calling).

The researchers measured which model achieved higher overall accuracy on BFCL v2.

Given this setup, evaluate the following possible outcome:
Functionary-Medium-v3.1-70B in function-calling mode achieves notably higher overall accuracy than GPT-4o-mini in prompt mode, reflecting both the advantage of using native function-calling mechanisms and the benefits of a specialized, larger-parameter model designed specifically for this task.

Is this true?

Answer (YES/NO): NO